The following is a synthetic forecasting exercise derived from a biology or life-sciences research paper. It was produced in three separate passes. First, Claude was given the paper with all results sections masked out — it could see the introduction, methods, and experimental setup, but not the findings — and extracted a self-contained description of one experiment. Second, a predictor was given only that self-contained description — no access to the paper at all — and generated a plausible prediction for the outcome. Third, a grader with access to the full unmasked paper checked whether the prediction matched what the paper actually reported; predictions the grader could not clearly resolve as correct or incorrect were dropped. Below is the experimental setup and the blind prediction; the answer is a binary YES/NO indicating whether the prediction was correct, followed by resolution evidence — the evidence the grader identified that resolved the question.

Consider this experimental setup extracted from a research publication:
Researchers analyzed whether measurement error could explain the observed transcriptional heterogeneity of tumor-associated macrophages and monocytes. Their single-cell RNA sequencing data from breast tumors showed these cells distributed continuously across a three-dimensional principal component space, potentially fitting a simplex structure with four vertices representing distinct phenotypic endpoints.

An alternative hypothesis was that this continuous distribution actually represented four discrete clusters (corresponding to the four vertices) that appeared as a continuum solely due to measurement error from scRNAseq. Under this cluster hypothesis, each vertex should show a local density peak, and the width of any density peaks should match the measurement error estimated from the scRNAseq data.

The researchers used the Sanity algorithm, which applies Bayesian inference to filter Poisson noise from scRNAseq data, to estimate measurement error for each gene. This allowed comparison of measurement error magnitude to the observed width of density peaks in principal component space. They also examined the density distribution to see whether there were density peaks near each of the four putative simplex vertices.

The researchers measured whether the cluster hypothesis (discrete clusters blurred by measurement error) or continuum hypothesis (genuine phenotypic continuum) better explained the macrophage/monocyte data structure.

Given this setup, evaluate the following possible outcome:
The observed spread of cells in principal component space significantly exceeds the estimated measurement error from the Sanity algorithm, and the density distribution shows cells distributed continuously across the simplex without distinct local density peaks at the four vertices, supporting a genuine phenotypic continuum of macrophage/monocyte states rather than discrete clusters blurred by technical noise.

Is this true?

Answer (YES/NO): YES